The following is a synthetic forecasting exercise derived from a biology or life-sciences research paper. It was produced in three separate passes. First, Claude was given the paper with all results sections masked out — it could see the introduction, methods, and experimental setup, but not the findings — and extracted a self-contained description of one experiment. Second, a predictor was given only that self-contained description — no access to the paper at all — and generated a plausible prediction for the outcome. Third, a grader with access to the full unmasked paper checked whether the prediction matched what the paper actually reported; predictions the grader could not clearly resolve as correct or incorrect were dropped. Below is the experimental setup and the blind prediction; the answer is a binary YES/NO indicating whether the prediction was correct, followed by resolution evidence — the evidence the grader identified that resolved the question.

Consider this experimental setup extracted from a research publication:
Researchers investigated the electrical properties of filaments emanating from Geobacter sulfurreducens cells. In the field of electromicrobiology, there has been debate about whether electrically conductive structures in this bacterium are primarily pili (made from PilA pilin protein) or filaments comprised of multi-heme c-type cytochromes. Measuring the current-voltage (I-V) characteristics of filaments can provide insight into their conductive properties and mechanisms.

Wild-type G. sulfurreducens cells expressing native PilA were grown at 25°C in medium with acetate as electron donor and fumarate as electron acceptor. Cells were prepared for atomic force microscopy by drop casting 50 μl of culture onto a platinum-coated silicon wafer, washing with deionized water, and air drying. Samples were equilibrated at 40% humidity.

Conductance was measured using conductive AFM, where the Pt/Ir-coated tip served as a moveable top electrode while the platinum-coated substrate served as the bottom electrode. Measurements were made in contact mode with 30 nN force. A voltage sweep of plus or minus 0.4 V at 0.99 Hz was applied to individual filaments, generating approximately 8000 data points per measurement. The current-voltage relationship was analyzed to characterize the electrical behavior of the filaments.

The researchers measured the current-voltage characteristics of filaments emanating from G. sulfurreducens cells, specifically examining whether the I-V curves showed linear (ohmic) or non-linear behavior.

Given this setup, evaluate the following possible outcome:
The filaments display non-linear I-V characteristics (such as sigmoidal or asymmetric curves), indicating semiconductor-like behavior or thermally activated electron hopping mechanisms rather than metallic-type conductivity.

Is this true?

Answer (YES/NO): NO